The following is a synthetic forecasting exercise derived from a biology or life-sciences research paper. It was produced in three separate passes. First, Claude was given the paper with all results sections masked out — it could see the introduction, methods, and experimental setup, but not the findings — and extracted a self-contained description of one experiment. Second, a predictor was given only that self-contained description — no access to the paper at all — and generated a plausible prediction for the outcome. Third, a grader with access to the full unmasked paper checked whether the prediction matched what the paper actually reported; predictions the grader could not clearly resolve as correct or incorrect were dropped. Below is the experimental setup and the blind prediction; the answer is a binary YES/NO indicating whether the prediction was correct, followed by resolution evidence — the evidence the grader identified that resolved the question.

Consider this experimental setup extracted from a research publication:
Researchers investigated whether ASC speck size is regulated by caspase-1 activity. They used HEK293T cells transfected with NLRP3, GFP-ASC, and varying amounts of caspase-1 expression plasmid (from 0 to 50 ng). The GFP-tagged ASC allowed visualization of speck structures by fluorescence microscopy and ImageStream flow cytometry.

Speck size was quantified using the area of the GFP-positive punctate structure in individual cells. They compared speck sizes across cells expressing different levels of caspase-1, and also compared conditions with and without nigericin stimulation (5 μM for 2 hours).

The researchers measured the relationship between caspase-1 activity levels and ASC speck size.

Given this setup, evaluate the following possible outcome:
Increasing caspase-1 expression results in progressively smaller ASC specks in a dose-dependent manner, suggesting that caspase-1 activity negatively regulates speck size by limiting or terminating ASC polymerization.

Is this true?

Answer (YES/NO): YES